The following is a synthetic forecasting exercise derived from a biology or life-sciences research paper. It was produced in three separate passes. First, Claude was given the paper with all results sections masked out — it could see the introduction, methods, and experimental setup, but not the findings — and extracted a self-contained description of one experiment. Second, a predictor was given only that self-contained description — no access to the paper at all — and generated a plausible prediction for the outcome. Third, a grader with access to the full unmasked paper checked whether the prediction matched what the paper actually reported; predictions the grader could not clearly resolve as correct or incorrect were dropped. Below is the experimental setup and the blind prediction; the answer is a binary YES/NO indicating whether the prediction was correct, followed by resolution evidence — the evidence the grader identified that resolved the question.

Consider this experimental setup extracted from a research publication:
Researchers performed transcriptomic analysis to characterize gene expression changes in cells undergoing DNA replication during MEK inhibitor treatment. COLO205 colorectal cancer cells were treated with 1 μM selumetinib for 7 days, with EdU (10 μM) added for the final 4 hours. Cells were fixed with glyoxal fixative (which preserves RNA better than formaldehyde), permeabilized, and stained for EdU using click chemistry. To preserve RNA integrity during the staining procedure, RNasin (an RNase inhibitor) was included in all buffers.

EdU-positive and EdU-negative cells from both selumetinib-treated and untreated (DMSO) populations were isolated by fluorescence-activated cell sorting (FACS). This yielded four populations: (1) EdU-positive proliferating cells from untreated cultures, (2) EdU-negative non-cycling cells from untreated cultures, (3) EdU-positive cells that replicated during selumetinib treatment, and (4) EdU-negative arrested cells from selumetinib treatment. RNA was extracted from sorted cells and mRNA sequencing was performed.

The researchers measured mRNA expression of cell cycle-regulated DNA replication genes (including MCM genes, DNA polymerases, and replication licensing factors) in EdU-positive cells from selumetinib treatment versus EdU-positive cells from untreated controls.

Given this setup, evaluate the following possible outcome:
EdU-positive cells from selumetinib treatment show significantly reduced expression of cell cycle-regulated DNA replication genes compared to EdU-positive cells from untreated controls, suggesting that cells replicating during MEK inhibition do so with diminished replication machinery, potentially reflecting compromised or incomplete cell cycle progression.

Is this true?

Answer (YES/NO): NO